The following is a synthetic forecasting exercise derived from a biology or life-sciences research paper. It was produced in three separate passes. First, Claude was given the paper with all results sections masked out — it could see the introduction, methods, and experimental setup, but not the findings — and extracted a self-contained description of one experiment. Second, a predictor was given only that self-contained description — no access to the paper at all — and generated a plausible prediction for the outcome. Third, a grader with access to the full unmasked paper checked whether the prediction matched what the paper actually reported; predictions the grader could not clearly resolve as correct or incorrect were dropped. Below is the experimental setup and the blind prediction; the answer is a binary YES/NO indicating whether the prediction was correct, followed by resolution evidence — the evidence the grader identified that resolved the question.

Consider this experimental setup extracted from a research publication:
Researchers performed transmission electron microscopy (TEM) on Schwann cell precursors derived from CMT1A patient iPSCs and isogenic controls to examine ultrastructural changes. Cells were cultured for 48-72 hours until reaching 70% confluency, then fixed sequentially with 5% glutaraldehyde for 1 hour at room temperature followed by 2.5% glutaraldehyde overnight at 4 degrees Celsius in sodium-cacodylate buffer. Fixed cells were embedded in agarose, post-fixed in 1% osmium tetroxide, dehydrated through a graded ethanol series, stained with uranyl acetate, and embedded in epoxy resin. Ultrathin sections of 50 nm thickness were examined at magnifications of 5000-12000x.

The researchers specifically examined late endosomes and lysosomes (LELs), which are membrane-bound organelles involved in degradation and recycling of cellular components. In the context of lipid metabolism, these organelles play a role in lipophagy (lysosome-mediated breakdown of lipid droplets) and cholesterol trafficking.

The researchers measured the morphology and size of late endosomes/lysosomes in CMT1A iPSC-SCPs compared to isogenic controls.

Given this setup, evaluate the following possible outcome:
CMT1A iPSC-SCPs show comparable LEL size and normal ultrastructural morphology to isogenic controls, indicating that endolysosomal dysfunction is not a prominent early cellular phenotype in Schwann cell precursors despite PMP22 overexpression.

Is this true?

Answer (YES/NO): NO